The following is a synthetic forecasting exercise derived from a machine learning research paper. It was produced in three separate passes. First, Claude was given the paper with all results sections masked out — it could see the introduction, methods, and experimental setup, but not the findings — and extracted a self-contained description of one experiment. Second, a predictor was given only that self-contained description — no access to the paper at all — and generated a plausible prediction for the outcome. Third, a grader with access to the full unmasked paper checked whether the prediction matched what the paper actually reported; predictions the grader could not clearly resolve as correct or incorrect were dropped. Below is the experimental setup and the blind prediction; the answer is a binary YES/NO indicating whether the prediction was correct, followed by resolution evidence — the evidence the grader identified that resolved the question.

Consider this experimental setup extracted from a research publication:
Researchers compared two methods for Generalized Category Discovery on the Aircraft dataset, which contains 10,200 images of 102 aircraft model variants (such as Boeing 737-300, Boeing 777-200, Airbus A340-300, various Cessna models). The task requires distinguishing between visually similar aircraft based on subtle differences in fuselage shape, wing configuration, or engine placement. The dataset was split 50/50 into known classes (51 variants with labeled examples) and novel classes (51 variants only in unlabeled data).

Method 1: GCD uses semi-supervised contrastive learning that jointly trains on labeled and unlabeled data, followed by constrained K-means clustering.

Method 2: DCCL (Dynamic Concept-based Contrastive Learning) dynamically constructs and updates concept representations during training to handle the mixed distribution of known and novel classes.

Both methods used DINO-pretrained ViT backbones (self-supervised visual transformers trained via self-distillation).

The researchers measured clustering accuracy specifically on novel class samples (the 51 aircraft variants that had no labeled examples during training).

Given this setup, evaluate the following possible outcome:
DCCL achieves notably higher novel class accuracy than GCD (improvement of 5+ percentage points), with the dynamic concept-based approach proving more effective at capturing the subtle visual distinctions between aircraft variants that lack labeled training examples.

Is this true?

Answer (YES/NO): YES